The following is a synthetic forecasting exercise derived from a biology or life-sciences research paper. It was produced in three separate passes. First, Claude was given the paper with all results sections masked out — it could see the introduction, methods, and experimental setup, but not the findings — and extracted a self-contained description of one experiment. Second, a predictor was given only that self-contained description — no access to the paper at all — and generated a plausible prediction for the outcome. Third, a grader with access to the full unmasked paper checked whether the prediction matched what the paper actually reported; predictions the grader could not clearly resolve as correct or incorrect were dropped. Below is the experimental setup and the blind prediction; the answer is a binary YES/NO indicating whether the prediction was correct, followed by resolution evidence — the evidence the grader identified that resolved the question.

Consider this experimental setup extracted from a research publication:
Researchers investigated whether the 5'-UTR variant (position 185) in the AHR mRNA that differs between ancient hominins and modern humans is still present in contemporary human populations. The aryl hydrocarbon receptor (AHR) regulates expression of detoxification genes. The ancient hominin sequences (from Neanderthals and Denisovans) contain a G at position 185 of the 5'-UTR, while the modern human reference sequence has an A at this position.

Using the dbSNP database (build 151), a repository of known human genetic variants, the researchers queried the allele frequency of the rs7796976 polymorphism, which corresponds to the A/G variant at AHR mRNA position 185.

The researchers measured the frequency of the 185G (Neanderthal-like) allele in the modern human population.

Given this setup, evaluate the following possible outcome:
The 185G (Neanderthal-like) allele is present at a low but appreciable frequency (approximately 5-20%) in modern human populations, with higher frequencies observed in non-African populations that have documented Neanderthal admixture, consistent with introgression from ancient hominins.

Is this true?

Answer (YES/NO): NO